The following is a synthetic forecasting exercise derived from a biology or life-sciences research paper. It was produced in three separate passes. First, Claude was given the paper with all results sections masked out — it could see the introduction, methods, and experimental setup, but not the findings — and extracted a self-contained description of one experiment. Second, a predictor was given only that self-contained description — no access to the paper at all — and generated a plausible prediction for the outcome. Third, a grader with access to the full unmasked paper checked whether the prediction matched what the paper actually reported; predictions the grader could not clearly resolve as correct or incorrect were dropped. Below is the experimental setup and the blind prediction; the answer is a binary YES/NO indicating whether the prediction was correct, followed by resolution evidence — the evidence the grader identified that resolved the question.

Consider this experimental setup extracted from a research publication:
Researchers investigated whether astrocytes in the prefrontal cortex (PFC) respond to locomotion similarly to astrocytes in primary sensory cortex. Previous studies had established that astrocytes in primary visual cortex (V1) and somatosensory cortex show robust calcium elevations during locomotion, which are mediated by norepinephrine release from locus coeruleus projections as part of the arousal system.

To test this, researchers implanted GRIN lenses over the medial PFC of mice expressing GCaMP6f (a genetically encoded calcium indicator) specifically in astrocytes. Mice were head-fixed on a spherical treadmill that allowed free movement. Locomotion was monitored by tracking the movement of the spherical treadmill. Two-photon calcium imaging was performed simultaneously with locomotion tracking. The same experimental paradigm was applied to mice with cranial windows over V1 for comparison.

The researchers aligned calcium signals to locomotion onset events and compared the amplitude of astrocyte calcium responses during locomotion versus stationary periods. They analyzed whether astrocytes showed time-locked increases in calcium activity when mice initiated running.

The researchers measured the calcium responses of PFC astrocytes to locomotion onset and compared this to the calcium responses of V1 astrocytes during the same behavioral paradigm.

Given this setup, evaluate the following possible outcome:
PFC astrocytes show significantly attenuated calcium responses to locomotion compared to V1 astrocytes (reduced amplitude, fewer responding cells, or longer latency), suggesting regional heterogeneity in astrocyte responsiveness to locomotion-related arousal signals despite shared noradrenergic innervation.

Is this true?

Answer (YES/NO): YES